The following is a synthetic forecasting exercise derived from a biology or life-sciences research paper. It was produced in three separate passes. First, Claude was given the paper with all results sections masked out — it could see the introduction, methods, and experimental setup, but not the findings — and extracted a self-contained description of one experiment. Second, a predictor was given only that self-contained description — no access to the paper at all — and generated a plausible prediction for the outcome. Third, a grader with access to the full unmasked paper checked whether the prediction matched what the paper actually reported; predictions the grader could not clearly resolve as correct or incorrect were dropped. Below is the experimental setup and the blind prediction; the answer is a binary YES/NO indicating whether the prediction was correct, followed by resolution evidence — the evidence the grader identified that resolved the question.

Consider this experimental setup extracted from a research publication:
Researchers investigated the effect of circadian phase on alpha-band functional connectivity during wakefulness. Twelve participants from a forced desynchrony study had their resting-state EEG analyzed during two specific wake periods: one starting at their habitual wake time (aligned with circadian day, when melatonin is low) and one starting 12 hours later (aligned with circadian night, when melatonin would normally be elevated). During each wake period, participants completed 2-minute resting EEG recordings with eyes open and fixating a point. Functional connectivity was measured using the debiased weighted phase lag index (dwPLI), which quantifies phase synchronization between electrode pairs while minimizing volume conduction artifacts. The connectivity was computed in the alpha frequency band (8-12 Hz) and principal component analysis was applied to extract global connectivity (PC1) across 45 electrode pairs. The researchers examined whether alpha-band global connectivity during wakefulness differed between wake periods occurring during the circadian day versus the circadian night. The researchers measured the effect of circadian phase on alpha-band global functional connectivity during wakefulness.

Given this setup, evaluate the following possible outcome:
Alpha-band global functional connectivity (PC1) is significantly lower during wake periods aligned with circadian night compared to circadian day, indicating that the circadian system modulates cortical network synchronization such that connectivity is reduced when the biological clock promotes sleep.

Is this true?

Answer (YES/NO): NO